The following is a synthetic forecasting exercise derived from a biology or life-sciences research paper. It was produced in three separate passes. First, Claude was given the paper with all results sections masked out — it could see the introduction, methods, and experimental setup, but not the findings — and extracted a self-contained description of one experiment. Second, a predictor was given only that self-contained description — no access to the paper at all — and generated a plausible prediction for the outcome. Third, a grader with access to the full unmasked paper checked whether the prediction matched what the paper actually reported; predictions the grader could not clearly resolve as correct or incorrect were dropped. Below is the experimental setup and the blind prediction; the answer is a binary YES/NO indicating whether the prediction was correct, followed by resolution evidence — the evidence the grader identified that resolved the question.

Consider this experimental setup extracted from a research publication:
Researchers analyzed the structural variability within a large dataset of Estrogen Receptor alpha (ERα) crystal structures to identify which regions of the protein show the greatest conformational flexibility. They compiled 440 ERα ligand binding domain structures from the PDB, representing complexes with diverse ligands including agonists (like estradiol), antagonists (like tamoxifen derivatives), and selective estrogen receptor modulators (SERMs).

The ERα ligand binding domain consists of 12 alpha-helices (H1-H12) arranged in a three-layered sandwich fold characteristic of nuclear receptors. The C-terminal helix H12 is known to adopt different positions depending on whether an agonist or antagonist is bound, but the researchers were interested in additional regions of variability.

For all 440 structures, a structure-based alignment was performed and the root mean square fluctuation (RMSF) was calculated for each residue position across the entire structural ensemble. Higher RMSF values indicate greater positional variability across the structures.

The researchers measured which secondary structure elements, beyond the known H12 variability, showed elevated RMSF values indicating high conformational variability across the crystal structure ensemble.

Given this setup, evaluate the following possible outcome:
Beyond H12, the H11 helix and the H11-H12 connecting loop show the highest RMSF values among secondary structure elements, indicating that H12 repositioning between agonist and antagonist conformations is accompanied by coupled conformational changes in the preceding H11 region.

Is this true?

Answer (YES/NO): NO